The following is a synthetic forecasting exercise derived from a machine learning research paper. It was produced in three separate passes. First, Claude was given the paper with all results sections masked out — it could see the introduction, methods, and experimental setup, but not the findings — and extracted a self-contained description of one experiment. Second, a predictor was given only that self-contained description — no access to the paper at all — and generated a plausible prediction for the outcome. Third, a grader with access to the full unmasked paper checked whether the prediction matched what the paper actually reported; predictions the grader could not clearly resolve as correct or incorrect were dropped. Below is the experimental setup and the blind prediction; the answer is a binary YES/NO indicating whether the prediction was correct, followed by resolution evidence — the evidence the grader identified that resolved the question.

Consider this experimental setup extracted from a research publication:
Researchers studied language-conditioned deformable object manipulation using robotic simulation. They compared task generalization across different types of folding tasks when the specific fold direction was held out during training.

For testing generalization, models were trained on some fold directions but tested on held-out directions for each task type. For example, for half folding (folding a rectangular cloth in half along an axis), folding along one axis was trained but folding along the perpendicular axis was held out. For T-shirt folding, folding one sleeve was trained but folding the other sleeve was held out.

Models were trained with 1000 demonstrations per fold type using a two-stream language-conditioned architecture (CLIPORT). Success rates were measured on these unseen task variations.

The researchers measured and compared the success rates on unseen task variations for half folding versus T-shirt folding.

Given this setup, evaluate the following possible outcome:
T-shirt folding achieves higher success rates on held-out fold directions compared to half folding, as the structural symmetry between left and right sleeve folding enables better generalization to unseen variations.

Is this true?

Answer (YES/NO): YES